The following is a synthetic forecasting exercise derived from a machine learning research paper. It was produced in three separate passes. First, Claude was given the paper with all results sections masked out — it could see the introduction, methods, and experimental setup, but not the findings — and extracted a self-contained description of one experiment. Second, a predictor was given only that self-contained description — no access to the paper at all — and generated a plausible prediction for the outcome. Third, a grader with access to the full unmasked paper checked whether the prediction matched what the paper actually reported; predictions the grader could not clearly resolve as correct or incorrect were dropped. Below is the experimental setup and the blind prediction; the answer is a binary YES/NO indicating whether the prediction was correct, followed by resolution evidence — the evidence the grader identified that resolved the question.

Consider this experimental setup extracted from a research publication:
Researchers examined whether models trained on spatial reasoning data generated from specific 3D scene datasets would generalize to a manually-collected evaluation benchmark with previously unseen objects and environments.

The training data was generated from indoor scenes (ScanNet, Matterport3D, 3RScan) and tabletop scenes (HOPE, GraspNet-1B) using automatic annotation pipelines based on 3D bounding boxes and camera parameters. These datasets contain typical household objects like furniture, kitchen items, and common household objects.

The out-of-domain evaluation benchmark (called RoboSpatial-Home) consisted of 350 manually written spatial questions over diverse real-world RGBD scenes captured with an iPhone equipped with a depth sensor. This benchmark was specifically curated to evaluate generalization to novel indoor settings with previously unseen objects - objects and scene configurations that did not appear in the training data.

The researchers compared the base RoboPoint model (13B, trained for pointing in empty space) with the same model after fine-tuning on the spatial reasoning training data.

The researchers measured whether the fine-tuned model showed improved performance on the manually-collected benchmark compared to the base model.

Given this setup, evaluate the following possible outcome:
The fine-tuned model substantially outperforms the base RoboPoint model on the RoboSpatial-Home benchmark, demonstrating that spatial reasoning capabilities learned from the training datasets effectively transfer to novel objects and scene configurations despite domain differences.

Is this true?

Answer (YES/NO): YES